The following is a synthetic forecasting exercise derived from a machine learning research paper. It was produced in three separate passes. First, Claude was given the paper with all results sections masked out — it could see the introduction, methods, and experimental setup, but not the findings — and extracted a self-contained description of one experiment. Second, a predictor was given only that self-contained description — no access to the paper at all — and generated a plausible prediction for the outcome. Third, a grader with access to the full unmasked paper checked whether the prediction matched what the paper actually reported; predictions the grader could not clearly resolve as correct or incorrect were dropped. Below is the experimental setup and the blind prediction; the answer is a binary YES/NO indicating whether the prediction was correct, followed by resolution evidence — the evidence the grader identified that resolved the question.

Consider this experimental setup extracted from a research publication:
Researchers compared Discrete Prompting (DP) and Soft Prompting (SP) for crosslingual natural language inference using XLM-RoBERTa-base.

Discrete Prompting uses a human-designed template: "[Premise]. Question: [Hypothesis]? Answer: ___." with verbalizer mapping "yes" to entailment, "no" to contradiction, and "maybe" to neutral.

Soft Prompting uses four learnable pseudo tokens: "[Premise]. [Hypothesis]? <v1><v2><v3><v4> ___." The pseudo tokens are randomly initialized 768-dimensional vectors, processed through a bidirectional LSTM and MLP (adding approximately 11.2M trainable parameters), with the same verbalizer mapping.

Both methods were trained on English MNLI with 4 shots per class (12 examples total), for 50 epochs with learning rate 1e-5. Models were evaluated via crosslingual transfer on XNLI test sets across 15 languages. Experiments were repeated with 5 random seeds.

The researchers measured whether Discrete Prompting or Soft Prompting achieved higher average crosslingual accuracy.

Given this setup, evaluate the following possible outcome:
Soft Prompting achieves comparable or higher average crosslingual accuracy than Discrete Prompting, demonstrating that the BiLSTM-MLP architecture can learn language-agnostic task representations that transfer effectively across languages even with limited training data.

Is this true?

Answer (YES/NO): YES